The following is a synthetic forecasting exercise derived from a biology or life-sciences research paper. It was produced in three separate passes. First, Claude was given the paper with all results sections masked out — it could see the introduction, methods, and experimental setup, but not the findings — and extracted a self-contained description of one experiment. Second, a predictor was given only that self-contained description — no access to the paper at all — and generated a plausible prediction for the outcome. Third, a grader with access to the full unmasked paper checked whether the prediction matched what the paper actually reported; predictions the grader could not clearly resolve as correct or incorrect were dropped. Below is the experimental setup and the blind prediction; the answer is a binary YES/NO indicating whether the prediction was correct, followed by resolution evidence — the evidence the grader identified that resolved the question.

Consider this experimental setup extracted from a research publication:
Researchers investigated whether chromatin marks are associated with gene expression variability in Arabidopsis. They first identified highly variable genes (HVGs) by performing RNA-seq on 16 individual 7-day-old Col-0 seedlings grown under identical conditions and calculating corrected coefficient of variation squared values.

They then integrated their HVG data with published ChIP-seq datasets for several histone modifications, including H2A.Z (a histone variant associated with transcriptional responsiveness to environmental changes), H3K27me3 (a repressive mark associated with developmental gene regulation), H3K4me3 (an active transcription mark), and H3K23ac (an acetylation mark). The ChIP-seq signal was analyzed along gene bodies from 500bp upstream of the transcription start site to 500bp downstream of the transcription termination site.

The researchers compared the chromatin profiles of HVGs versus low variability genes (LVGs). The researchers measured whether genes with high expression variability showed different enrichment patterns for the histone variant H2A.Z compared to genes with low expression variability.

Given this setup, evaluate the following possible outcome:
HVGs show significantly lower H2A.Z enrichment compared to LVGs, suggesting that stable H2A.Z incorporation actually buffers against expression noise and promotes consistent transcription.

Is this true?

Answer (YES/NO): NO